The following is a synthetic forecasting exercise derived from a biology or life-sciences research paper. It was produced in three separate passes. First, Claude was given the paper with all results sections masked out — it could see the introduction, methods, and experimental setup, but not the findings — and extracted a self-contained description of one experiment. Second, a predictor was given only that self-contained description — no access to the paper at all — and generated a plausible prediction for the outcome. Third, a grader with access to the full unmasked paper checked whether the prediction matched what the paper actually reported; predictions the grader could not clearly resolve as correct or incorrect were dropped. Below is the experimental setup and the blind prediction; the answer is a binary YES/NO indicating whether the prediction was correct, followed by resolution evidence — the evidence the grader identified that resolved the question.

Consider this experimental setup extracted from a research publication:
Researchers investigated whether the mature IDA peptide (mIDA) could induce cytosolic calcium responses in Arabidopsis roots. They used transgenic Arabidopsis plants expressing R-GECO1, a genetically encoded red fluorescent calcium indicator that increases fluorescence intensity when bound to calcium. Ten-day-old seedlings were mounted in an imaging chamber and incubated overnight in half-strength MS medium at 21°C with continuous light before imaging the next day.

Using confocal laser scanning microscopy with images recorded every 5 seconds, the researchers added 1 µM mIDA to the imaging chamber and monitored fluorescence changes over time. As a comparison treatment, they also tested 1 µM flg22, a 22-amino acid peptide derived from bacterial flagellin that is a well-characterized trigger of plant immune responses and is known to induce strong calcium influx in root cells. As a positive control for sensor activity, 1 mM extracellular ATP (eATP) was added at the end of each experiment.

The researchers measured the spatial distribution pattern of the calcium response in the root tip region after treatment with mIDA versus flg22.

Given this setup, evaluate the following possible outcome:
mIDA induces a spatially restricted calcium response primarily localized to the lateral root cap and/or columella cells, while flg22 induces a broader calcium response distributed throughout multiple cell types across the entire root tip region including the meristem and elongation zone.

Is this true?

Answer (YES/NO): NO